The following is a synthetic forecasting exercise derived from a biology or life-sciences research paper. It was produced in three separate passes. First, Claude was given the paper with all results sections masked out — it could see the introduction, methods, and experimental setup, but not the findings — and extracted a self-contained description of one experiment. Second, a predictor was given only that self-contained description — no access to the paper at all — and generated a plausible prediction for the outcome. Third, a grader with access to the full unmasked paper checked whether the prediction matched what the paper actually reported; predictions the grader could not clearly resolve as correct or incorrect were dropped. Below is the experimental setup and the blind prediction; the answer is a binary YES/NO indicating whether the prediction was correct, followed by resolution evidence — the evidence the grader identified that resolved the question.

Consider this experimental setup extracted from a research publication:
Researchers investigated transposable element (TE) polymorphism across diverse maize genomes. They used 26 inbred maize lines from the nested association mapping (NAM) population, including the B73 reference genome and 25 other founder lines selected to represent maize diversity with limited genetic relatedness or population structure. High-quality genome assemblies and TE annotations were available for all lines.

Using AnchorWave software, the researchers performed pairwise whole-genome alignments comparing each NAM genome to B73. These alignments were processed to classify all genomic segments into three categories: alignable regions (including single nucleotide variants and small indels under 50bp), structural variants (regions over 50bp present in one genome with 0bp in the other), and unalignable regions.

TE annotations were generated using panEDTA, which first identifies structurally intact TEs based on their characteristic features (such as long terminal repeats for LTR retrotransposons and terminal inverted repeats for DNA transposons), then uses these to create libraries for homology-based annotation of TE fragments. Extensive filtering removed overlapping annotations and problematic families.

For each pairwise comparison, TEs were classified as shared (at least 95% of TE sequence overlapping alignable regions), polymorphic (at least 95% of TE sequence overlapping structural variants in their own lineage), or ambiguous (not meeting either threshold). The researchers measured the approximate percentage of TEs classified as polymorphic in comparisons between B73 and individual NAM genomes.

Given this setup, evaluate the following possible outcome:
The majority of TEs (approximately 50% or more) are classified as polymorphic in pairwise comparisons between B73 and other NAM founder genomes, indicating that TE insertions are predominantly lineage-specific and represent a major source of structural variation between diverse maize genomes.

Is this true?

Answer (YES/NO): NO